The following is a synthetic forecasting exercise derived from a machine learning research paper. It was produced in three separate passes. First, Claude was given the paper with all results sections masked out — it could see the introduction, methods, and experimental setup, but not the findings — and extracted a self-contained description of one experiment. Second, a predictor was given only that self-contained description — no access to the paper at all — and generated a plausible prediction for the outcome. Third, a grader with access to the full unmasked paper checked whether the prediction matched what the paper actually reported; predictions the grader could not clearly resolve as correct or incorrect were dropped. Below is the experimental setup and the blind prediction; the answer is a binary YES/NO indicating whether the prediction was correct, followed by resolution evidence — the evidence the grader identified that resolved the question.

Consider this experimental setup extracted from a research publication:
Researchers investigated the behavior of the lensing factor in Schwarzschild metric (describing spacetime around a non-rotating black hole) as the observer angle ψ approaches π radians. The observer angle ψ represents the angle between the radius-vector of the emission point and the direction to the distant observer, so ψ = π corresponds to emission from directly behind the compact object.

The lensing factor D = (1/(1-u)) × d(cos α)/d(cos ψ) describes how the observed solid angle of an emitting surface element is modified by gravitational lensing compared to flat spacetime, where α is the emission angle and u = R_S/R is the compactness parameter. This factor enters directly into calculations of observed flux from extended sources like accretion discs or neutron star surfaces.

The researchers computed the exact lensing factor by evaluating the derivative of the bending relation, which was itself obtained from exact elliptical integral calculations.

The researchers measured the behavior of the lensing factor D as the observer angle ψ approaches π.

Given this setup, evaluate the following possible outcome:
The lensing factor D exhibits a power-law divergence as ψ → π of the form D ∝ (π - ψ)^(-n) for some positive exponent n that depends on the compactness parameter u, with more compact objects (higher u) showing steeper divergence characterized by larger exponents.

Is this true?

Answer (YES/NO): NO